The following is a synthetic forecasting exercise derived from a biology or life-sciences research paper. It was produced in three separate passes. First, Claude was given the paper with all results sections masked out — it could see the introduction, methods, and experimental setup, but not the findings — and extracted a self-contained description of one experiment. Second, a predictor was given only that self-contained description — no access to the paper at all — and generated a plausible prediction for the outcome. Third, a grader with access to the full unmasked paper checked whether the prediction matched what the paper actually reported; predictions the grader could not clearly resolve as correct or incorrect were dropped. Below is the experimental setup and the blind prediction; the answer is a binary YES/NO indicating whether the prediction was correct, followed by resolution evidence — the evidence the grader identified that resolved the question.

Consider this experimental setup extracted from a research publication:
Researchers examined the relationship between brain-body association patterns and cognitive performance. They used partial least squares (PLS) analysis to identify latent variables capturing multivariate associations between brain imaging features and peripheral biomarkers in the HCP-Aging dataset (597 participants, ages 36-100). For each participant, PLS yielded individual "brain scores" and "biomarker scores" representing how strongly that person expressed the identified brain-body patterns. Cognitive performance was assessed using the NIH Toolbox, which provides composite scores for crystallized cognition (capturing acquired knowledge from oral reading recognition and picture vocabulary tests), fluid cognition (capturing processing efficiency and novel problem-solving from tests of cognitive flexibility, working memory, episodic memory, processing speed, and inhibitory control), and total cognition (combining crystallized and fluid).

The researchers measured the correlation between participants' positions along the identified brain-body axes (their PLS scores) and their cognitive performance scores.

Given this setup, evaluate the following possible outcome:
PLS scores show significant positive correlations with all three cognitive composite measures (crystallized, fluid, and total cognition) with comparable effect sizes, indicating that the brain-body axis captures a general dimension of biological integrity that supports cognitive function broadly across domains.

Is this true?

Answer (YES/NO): NO